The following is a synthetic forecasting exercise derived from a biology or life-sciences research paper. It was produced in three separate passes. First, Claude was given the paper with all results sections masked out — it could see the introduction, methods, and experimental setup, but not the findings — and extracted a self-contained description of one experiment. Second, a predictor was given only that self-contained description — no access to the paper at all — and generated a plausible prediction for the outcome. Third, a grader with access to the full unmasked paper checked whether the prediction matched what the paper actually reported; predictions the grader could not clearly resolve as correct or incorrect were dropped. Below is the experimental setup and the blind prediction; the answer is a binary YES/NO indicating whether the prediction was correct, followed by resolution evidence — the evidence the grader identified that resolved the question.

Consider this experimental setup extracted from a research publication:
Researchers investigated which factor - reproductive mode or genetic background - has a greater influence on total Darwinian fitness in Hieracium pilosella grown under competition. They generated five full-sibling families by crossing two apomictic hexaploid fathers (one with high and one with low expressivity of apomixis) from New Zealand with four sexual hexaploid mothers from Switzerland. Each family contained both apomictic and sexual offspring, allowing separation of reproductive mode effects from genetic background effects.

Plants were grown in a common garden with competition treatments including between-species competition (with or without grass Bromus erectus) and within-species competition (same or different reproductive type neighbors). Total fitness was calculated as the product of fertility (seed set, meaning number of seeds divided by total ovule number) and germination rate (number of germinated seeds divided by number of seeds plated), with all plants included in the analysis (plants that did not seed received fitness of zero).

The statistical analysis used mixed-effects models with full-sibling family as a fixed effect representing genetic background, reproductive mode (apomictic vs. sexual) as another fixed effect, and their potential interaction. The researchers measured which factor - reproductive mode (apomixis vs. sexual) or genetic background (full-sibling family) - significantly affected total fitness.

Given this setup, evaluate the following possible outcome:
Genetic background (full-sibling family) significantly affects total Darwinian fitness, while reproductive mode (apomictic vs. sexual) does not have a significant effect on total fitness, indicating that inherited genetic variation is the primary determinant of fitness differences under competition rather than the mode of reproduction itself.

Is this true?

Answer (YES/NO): YES